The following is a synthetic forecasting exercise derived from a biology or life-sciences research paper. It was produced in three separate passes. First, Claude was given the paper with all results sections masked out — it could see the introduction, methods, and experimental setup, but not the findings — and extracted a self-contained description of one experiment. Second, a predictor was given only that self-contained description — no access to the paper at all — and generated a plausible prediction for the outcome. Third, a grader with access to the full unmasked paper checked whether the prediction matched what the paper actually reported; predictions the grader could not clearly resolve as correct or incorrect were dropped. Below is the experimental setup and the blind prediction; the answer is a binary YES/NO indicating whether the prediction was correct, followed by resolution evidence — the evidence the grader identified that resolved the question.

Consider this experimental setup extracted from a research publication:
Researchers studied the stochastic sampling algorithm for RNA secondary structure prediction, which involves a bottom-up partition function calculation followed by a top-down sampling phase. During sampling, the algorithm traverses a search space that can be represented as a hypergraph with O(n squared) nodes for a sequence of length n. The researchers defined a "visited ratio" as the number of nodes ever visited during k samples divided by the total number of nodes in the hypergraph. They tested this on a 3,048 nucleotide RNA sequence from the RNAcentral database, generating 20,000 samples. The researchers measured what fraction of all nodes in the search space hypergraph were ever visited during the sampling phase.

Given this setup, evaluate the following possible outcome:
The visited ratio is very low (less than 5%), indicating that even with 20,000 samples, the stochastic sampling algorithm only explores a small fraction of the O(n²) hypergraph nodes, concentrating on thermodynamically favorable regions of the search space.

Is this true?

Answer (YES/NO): YES